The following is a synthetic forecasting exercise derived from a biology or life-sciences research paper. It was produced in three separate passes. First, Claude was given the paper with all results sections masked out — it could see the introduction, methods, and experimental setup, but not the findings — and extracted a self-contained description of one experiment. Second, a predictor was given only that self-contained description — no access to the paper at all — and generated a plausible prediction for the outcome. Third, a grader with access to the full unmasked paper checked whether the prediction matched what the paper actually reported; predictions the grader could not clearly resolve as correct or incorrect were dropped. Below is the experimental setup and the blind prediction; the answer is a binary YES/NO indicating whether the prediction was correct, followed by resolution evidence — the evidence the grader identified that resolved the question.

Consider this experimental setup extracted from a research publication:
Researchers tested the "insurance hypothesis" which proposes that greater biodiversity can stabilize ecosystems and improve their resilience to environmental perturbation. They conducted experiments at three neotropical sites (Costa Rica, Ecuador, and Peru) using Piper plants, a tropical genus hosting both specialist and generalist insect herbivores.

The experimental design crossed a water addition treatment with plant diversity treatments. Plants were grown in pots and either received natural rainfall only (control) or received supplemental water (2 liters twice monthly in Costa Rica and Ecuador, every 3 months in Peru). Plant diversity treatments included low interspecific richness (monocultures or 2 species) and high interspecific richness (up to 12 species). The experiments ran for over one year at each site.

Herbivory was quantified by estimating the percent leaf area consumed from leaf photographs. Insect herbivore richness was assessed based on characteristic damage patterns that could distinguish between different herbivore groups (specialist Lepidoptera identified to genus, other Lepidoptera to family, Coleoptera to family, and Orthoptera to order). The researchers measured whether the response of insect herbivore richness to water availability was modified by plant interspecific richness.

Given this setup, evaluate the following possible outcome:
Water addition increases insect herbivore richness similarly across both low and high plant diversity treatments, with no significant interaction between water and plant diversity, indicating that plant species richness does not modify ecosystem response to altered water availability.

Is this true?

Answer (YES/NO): NO